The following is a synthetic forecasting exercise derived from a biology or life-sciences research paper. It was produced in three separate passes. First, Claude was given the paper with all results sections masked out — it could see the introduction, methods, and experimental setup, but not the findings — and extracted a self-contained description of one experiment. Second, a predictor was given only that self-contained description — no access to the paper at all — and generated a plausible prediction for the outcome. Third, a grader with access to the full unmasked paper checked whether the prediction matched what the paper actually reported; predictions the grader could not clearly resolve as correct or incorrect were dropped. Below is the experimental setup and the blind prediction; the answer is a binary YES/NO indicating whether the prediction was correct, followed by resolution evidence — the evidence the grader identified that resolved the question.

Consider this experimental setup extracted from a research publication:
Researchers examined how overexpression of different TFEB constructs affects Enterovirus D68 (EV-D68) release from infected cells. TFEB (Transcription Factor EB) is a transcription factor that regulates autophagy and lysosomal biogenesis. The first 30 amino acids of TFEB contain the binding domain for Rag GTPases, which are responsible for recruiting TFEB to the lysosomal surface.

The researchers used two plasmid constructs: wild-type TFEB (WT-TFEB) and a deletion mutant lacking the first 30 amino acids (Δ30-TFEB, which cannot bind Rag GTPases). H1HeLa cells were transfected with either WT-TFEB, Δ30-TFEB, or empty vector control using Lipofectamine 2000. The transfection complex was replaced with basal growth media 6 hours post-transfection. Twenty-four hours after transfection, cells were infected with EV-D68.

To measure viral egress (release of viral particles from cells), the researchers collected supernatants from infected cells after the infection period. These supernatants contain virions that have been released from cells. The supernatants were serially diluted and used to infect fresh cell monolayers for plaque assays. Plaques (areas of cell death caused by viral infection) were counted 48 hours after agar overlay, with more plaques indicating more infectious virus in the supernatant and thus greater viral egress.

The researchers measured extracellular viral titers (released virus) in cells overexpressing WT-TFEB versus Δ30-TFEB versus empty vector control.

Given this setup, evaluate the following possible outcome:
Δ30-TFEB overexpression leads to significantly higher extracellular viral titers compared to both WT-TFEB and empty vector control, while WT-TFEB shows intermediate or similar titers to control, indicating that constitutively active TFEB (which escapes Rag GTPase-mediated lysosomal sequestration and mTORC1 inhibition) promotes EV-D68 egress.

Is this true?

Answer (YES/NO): YES